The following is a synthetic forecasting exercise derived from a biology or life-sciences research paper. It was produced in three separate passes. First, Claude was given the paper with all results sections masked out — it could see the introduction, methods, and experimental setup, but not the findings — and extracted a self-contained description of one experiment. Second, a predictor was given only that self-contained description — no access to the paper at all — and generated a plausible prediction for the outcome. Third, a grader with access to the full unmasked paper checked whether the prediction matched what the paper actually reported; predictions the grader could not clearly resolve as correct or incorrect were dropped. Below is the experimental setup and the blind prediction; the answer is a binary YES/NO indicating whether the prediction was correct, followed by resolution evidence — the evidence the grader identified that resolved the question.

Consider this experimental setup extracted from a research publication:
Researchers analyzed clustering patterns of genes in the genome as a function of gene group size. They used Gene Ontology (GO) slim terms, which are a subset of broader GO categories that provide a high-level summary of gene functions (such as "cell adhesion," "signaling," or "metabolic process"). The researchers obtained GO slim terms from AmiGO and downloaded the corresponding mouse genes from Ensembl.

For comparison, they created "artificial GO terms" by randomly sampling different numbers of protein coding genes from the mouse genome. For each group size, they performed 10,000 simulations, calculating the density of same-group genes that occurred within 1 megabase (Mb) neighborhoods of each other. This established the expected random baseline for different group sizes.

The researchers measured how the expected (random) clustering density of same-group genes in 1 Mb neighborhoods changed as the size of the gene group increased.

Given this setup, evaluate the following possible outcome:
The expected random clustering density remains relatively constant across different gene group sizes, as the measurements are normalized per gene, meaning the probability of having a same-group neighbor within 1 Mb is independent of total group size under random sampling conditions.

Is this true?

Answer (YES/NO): NO